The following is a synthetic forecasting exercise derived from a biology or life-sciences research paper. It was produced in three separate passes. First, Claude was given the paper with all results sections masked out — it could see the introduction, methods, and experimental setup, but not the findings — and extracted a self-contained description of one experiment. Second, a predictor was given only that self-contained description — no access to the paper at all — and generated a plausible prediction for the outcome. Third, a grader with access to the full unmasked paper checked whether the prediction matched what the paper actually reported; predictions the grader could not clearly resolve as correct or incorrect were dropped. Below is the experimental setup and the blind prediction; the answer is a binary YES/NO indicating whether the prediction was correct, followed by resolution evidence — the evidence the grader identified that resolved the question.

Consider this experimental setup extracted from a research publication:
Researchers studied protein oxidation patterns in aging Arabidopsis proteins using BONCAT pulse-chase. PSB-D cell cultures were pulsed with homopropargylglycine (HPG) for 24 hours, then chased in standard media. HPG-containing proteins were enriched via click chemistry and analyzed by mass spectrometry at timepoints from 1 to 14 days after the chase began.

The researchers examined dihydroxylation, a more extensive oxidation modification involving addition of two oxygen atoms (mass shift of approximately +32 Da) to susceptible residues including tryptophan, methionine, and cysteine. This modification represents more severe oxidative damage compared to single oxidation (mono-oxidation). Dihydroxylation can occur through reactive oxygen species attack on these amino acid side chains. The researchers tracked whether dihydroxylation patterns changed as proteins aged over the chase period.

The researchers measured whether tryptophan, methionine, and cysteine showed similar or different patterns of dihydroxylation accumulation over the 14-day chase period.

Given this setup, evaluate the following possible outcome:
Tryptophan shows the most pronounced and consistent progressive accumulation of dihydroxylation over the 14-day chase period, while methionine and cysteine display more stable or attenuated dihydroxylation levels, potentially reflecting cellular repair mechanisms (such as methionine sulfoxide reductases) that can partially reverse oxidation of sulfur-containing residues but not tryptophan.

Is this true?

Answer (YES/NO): NO